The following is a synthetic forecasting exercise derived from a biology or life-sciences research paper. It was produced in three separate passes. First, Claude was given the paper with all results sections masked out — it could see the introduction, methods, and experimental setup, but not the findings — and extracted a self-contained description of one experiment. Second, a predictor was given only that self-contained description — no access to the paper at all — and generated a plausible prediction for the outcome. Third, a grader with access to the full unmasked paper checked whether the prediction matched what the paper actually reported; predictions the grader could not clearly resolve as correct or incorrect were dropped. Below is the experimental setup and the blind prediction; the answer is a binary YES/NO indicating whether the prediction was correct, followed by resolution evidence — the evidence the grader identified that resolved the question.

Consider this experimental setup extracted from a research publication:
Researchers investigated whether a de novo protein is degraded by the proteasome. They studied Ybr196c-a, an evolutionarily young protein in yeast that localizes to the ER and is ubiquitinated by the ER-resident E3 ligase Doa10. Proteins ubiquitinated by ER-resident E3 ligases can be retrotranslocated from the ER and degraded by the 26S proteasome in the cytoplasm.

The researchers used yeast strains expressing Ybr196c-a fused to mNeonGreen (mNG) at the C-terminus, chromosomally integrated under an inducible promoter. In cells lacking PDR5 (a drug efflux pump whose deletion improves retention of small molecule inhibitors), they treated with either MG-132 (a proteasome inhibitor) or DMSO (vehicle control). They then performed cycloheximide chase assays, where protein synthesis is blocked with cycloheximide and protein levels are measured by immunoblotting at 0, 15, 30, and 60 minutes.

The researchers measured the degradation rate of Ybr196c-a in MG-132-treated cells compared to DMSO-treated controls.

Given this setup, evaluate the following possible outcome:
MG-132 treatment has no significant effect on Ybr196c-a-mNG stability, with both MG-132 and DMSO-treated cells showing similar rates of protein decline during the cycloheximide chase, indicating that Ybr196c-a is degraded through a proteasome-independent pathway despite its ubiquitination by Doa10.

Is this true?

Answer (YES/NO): NO